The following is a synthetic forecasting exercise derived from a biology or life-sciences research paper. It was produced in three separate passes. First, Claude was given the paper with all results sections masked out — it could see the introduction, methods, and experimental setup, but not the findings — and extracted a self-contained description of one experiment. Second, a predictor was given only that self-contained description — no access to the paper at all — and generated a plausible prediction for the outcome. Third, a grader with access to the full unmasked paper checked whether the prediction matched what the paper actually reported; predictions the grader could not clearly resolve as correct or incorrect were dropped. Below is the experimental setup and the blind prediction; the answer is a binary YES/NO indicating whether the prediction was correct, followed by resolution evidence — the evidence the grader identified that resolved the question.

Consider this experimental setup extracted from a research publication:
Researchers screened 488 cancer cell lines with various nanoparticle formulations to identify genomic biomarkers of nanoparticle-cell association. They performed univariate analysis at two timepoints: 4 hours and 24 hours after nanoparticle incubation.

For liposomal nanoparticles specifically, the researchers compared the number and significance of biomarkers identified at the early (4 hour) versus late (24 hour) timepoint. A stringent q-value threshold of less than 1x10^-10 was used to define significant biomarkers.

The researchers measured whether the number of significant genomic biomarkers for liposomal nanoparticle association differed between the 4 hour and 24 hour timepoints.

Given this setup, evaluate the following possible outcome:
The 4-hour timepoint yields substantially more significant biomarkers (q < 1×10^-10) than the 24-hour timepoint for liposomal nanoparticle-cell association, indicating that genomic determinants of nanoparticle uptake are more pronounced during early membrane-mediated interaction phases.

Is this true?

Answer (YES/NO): YES